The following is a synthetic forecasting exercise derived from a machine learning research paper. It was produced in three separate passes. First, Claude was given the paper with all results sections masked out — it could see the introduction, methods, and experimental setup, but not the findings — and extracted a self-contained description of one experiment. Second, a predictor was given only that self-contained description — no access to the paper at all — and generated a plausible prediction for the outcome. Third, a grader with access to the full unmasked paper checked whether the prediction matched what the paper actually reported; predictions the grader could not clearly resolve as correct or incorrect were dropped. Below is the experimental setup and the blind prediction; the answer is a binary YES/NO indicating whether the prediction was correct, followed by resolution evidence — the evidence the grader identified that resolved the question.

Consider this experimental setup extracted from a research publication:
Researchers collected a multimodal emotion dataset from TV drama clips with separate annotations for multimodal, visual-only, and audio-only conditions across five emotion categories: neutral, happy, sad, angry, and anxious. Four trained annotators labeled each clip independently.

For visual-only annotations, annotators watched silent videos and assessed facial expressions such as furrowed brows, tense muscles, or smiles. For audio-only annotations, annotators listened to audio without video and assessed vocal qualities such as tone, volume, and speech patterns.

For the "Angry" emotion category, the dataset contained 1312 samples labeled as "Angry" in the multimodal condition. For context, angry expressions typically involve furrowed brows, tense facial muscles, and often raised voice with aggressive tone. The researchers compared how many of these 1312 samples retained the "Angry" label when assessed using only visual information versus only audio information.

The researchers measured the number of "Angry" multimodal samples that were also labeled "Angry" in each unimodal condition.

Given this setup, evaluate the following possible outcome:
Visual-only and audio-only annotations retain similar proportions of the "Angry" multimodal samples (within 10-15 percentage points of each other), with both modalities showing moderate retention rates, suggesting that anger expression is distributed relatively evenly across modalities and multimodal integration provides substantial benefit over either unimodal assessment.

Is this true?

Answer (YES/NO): NO